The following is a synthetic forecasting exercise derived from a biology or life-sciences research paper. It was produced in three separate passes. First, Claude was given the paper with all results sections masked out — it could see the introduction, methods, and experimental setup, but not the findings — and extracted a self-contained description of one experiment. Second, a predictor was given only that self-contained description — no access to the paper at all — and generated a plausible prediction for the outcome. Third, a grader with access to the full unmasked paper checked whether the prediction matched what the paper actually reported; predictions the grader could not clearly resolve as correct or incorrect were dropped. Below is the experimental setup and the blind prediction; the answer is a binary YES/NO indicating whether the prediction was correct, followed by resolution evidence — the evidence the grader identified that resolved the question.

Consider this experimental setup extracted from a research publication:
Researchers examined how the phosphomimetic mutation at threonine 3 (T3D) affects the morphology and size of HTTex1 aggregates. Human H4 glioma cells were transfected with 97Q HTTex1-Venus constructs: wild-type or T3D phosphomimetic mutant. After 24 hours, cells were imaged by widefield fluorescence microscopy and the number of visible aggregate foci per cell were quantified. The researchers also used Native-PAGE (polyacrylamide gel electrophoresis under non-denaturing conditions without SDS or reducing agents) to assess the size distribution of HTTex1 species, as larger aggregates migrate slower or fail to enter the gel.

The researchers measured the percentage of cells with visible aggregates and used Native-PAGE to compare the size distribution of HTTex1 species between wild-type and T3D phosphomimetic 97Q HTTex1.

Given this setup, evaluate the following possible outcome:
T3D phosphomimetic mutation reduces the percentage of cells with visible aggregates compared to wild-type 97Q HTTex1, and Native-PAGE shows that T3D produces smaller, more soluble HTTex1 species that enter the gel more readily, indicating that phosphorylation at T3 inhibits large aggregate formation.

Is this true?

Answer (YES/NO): NO